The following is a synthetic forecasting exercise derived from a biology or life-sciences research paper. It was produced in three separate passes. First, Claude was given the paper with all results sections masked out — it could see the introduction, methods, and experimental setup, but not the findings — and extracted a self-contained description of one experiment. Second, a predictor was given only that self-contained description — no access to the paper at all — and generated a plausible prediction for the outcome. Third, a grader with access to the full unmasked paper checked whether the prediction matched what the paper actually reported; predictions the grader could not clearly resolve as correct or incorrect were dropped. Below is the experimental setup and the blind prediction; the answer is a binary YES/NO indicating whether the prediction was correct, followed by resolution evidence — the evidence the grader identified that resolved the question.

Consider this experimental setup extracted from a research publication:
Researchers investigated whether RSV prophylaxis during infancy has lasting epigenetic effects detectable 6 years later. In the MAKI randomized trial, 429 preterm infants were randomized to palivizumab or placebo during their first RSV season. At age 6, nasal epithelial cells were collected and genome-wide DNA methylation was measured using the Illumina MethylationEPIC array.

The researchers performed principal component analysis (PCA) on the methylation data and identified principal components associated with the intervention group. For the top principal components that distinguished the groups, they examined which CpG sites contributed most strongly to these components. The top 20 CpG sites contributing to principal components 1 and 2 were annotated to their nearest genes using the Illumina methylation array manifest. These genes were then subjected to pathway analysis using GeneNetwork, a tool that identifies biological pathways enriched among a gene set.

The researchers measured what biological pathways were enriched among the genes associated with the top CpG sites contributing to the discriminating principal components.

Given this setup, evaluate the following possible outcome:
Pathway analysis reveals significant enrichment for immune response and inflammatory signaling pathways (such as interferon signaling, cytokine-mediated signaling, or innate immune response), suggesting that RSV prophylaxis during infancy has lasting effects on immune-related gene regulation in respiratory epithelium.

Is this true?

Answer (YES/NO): YES